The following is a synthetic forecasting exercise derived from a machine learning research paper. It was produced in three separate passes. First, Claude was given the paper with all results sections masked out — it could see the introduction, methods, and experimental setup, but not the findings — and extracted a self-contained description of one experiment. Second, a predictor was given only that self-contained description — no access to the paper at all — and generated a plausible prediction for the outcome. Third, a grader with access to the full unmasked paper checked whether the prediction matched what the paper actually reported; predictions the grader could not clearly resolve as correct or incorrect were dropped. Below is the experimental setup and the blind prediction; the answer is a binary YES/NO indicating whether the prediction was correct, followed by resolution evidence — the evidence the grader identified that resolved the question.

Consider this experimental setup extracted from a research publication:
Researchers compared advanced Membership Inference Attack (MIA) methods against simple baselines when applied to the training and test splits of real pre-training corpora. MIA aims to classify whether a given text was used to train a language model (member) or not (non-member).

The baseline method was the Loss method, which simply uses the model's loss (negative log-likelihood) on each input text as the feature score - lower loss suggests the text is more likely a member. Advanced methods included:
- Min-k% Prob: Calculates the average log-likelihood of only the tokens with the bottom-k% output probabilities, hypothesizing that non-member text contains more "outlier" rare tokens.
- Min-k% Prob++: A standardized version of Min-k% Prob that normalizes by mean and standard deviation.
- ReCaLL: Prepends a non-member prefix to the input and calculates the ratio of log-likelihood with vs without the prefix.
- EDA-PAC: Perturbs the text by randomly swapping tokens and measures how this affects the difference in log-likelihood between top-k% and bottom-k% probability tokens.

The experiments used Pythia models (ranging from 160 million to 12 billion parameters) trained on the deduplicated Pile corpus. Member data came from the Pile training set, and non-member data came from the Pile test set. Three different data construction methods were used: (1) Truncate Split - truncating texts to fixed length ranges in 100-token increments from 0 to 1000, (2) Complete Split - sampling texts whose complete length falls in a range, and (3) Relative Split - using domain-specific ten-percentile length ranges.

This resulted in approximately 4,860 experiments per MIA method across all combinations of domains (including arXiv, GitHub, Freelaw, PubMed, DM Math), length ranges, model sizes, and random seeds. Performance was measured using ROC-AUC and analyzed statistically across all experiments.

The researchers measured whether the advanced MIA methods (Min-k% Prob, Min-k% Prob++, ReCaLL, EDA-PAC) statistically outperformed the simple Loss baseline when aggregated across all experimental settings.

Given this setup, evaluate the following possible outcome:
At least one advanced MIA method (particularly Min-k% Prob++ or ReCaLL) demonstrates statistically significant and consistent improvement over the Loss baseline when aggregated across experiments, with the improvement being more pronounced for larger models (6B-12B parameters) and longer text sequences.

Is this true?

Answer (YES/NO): NO